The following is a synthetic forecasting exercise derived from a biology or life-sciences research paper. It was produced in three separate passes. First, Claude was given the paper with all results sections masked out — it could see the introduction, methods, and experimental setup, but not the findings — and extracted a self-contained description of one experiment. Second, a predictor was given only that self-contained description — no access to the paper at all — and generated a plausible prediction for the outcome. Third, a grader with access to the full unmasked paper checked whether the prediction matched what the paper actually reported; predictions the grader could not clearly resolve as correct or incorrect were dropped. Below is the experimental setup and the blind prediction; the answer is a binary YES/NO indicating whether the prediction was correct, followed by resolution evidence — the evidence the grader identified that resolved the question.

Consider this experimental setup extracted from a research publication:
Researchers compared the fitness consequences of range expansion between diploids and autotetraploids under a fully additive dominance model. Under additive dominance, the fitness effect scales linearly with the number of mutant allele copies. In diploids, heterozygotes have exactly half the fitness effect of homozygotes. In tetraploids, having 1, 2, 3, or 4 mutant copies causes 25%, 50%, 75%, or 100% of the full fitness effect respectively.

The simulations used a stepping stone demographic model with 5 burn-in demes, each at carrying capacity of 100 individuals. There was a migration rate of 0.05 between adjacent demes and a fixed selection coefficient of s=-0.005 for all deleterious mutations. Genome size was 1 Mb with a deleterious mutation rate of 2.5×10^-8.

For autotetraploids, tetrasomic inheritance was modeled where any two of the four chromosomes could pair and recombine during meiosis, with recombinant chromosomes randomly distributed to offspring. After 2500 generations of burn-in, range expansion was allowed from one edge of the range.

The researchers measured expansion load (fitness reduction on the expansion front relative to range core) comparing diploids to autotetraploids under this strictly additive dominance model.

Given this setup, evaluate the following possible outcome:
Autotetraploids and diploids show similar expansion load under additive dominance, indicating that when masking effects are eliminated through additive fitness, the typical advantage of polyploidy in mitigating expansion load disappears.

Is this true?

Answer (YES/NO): YES